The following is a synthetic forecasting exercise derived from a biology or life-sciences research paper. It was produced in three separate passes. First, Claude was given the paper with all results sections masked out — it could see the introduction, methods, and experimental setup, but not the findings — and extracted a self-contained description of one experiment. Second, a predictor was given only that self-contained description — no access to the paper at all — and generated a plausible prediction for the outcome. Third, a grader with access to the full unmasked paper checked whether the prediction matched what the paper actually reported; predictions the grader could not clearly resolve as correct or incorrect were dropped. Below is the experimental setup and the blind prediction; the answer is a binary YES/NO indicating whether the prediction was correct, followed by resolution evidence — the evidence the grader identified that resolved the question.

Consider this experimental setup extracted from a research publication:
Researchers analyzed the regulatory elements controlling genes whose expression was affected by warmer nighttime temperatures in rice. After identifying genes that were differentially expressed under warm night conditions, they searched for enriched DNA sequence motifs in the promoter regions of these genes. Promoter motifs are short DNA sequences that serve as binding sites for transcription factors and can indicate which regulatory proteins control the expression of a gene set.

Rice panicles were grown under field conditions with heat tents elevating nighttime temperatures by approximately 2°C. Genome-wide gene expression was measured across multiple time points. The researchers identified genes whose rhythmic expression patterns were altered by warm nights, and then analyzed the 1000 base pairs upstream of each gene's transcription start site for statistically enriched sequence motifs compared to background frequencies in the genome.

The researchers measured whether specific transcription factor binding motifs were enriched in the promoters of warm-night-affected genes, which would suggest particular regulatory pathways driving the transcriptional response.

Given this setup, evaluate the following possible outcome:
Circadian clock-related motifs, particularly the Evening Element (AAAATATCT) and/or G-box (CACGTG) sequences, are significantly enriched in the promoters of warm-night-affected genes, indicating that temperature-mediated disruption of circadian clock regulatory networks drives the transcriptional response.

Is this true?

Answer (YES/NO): YES